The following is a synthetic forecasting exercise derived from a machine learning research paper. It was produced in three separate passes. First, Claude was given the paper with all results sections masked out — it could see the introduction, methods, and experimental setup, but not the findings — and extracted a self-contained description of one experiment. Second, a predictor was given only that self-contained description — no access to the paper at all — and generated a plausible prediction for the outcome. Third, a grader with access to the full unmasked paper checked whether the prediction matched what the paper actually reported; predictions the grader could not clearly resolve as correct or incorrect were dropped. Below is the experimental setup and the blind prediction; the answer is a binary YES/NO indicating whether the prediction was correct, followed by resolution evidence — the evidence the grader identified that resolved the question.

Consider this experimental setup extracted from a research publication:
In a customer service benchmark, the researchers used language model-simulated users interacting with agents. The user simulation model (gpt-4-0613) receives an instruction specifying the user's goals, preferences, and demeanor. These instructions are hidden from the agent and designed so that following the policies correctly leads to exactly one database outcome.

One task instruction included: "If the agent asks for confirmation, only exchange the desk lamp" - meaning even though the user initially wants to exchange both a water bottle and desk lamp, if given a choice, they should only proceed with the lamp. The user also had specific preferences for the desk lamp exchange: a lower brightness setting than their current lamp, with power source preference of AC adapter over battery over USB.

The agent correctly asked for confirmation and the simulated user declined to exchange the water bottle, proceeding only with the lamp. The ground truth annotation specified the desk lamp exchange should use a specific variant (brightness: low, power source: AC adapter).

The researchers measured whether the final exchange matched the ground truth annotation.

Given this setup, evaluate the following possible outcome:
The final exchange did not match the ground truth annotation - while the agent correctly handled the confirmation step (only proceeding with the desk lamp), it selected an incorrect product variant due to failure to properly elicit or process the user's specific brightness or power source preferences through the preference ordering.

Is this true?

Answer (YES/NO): YES